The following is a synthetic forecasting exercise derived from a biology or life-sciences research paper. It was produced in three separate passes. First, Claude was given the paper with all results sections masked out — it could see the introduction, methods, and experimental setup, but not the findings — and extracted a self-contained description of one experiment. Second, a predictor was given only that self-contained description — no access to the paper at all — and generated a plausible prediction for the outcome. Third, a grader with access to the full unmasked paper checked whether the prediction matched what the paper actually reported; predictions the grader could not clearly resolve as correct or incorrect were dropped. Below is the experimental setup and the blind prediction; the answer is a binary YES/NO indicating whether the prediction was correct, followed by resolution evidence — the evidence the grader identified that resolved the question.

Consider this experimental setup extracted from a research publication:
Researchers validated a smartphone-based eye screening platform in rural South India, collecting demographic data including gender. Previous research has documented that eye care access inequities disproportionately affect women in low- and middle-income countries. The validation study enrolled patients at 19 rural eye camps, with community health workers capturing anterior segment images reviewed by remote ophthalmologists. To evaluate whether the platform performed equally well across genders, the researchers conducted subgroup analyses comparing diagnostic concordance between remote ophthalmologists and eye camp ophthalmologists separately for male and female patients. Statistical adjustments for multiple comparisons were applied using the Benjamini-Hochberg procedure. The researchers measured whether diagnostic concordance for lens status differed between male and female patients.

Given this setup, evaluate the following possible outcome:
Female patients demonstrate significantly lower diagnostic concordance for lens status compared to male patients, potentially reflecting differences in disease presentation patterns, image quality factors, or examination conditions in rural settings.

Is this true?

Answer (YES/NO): NO